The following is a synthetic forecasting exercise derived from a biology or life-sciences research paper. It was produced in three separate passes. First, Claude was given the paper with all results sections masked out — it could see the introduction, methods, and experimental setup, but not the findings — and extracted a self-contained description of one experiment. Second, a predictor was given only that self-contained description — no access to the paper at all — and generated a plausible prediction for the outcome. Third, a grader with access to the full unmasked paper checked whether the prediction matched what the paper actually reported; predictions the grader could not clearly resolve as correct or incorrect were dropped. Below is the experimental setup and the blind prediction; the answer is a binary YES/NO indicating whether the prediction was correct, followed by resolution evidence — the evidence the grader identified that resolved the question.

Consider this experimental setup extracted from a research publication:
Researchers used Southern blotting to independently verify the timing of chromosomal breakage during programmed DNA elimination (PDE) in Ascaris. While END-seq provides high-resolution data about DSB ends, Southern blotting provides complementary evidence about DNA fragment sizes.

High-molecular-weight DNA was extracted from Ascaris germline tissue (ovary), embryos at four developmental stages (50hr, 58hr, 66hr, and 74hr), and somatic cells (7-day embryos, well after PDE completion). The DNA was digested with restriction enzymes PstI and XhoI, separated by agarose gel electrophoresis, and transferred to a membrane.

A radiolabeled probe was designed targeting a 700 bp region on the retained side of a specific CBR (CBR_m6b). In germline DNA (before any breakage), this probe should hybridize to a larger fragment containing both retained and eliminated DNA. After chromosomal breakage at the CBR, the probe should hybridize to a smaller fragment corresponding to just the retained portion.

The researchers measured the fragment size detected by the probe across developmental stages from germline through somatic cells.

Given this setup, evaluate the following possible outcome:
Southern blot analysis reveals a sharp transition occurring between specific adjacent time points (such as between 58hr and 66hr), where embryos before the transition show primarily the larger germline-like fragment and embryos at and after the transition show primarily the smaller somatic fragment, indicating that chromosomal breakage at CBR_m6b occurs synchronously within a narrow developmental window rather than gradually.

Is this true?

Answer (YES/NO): NO